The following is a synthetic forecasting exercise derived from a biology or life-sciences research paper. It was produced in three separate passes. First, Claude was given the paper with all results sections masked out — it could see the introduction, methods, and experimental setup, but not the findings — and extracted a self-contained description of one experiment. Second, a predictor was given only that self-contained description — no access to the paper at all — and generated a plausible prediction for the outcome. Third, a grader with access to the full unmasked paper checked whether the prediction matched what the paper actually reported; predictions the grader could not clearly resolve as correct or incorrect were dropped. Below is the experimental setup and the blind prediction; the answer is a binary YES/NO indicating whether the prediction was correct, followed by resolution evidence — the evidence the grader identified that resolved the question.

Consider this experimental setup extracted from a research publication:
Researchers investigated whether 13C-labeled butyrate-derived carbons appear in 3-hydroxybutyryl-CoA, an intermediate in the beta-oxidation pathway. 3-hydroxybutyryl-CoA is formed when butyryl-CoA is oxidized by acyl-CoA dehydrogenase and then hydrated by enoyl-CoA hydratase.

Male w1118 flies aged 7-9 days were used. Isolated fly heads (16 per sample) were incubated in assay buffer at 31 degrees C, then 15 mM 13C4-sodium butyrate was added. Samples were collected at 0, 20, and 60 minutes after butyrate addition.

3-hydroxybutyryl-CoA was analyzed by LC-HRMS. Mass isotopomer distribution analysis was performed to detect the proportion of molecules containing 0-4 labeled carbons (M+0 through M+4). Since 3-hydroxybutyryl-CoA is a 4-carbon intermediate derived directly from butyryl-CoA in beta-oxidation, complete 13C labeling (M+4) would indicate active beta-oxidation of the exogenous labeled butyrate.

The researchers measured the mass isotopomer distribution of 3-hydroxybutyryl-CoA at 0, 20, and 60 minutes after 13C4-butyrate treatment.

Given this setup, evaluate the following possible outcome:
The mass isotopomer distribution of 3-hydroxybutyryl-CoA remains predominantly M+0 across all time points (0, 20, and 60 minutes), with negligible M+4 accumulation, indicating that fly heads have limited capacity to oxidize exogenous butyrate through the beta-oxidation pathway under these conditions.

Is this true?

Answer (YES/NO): NO